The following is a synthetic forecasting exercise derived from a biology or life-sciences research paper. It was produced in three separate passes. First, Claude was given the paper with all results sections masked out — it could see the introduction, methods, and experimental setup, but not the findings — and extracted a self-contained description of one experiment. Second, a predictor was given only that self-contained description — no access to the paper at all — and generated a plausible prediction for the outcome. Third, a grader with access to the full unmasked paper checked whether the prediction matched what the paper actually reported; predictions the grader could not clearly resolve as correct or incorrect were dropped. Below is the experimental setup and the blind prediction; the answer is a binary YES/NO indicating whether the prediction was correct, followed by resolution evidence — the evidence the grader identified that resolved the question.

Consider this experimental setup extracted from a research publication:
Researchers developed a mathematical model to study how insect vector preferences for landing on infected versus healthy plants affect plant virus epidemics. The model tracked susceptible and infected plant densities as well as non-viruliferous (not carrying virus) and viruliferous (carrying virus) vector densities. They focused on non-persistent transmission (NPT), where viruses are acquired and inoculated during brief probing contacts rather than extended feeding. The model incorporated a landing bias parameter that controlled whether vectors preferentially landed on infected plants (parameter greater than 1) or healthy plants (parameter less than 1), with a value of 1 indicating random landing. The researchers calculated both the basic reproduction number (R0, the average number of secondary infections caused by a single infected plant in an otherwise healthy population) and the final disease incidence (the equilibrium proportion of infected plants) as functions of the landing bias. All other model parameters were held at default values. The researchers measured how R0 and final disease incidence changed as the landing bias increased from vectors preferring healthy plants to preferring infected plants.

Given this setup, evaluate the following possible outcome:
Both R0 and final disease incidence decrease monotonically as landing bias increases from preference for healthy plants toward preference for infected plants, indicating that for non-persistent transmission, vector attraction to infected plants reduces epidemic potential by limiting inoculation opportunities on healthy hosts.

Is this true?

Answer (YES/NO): NO